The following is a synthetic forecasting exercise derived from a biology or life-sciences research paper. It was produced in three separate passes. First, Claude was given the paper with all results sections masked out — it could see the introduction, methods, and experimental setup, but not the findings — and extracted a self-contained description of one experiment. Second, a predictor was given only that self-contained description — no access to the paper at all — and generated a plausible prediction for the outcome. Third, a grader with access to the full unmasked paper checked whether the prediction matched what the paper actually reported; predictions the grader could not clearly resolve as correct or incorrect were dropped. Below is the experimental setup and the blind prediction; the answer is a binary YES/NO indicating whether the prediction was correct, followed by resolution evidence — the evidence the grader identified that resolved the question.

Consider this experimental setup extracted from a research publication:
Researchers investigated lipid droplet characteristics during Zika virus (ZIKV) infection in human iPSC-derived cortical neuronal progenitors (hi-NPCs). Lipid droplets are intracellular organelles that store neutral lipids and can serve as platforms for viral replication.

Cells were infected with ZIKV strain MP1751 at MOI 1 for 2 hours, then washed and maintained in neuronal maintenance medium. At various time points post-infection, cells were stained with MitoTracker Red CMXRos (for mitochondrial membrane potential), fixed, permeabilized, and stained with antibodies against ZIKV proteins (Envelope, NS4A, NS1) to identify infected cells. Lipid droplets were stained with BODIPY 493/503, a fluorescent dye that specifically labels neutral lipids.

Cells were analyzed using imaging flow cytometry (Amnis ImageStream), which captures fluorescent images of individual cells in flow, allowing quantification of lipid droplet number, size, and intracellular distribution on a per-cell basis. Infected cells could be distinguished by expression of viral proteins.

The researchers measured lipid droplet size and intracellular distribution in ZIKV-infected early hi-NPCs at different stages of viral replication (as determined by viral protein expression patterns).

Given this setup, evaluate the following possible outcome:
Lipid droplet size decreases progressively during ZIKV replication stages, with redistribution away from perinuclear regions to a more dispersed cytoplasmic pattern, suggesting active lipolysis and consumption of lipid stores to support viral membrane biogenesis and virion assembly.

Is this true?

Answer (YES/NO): NO